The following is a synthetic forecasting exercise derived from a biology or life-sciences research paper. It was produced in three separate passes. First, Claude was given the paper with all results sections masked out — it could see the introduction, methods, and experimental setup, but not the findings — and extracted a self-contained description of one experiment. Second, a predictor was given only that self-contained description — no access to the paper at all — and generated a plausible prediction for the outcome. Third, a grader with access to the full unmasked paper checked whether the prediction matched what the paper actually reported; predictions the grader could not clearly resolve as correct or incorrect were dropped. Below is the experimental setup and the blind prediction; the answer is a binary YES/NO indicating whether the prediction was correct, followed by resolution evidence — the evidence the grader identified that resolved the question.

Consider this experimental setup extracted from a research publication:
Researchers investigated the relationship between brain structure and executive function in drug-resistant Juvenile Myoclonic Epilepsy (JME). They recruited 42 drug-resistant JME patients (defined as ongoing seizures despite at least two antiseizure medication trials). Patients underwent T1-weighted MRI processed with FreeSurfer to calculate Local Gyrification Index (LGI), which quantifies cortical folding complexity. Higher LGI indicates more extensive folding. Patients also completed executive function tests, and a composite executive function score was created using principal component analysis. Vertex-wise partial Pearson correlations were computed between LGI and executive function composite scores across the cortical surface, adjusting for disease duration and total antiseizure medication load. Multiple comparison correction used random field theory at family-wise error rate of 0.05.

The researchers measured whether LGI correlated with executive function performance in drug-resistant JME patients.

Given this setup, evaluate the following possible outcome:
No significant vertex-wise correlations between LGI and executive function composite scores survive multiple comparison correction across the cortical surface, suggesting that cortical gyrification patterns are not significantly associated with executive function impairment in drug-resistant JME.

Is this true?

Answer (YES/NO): YES